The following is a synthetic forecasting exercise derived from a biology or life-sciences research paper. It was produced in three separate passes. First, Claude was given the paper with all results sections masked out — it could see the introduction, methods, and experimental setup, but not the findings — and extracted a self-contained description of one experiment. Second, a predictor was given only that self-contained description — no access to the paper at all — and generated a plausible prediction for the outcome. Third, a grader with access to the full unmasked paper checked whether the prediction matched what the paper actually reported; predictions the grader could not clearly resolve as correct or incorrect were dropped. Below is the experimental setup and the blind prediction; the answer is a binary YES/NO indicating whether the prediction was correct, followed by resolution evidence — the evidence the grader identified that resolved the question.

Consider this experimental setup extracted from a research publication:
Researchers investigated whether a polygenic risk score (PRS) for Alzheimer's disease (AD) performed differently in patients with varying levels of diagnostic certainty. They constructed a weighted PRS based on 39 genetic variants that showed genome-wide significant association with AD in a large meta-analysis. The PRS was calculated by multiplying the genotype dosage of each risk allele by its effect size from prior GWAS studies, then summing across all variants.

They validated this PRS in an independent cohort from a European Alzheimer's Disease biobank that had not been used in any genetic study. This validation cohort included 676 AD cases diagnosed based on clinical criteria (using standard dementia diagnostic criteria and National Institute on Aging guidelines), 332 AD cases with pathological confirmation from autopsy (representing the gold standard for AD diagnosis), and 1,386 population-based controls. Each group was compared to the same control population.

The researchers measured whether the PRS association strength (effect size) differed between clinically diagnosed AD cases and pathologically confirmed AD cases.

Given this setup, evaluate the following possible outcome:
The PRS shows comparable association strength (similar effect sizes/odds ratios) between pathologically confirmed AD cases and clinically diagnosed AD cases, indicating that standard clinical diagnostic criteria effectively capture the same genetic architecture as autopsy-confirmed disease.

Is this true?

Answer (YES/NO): YES